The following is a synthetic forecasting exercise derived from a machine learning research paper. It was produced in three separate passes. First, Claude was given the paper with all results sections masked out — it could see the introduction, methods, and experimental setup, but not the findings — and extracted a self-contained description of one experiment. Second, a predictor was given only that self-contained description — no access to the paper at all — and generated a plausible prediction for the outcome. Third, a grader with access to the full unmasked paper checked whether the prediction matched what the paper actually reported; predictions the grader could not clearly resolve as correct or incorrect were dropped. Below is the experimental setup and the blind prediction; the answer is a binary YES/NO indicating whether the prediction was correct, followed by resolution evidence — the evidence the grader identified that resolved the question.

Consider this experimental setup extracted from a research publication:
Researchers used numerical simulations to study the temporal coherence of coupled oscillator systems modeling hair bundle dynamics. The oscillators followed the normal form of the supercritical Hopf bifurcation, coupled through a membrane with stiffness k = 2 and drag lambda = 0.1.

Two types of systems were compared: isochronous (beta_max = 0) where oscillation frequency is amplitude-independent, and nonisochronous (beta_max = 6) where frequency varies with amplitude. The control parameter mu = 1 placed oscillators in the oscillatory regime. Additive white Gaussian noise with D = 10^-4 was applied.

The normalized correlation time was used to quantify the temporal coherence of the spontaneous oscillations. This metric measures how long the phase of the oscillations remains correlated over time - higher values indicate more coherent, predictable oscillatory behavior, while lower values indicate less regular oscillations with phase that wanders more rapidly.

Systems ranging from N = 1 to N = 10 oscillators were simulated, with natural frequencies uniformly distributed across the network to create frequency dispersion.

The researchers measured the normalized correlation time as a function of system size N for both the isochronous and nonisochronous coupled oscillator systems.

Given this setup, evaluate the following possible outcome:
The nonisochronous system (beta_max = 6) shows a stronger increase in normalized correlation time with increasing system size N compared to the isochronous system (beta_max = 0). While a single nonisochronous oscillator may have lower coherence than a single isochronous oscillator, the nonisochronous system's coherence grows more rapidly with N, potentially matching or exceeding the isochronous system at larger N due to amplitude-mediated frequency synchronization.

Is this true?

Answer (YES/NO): NO